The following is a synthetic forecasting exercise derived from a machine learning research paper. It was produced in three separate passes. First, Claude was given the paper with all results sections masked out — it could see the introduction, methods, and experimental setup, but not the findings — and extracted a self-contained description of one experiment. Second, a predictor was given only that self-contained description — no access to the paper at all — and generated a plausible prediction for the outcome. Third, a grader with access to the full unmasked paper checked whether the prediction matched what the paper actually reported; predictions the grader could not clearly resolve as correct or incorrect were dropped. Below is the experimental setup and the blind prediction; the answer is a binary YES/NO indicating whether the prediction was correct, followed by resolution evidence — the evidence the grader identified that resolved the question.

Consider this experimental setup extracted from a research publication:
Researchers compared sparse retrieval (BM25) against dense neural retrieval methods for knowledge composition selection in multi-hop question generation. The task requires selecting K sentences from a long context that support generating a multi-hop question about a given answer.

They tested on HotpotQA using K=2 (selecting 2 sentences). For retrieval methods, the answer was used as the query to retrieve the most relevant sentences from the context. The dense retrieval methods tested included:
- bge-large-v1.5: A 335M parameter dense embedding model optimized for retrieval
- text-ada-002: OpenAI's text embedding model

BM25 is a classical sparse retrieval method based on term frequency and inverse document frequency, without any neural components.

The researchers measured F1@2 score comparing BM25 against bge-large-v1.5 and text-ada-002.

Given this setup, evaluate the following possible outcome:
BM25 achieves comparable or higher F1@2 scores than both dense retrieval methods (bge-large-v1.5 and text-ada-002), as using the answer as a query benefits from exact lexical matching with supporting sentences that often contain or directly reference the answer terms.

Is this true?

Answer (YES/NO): YES